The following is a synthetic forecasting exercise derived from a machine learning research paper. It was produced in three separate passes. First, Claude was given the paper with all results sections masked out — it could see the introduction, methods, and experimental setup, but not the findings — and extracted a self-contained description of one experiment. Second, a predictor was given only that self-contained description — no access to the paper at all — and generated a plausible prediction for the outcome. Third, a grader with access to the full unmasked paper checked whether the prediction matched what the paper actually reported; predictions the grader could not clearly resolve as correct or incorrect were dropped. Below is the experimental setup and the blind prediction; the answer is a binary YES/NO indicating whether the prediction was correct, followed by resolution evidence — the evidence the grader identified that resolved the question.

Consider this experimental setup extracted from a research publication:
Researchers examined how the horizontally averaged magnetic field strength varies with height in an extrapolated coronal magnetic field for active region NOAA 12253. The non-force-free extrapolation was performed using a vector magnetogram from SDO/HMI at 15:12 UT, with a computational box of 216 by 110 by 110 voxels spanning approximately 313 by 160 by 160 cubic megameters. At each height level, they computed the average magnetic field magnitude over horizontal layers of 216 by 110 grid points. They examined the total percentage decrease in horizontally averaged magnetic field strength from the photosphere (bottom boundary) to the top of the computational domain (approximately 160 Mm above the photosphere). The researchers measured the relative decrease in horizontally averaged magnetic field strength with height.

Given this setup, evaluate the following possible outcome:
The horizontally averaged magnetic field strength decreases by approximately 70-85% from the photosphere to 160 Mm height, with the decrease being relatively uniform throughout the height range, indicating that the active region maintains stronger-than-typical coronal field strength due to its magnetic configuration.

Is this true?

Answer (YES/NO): NO